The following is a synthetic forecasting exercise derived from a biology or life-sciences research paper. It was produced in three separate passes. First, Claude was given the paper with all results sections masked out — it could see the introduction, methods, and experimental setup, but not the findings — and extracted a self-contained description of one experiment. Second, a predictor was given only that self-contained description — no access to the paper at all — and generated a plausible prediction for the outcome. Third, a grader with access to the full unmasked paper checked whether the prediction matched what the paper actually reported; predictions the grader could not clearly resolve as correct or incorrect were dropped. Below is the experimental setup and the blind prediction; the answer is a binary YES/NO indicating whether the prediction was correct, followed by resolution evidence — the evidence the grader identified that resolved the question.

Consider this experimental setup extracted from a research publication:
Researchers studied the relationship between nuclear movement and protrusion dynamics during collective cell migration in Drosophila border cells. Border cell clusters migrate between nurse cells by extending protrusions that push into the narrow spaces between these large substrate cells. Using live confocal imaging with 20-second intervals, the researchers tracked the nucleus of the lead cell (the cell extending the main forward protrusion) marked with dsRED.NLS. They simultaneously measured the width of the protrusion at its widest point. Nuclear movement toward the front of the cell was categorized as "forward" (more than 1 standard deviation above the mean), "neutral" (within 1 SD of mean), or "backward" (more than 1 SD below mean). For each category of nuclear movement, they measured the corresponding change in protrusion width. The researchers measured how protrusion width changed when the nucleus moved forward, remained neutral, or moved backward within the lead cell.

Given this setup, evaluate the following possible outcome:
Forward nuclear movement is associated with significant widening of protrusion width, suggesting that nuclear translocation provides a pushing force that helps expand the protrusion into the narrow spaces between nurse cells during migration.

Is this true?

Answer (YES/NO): YES